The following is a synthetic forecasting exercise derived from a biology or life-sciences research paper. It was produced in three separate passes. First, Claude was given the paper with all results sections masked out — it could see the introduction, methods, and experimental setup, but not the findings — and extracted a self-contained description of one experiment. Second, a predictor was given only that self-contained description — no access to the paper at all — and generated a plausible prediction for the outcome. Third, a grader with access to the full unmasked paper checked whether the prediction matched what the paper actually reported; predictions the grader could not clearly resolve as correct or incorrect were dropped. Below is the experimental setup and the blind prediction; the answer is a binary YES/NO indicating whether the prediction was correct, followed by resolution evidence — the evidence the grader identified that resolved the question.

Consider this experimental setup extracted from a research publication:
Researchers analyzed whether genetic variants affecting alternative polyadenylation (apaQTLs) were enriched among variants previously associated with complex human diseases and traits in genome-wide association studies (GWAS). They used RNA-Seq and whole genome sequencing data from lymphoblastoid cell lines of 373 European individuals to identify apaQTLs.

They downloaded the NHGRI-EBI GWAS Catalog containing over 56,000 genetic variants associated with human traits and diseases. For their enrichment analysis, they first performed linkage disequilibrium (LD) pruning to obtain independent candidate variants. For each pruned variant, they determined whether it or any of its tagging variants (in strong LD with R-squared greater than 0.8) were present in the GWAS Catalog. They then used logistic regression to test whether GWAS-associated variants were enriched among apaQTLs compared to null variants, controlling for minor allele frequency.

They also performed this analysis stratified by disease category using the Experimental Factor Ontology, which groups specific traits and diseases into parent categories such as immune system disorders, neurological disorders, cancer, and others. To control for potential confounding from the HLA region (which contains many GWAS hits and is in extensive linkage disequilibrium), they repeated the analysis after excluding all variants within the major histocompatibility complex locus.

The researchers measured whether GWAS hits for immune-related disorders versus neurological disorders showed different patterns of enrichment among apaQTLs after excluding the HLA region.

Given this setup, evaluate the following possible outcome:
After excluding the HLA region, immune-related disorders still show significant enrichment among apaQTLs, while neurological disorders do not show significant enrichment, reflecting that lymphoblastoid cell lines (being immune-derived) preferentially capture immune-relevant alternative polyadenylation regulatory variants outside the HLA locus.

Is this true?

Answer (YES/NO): NO